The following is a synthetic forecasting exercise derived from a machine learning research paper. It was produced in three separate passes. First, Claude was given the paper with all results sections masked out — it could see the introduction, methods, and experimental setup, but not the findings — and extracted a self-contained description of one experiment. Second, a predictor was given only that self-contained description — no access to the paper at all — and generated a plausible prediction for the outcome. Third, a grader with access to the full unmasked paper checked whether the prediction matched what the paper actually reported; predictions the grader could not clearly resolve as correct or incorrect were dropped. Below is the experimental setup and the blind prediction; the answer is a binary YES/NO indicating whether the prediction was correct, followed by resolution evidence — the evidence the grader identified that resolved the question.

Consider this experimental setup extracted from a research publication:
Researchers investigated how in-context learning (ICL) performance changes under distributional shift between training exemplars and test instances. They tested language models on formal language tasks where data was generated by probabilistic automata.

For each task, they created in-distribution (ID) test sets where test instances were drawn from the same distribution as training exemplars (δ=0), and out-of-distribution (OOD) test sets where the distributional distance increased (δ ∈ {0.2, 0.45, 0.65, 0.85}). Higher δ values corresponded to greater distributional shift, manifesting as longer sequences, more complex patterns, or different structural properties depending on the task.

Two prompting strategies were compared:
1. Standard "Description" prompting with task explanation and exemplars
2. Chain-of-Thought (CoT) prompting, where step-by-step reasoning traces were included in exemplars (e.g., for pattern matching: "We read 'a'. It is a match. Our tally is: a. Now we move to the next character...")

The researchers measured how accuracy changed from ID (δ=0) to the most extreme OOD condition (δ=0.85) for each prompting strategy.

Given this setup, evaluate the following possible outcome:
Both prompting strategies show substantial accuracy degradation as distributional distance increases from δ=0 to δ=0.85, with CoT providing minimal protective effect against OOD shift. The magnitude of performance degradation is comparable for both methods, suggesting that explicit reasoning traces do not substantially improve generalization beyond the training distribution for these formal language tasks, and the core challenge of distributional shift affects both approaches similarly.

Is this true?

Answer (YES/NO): NO